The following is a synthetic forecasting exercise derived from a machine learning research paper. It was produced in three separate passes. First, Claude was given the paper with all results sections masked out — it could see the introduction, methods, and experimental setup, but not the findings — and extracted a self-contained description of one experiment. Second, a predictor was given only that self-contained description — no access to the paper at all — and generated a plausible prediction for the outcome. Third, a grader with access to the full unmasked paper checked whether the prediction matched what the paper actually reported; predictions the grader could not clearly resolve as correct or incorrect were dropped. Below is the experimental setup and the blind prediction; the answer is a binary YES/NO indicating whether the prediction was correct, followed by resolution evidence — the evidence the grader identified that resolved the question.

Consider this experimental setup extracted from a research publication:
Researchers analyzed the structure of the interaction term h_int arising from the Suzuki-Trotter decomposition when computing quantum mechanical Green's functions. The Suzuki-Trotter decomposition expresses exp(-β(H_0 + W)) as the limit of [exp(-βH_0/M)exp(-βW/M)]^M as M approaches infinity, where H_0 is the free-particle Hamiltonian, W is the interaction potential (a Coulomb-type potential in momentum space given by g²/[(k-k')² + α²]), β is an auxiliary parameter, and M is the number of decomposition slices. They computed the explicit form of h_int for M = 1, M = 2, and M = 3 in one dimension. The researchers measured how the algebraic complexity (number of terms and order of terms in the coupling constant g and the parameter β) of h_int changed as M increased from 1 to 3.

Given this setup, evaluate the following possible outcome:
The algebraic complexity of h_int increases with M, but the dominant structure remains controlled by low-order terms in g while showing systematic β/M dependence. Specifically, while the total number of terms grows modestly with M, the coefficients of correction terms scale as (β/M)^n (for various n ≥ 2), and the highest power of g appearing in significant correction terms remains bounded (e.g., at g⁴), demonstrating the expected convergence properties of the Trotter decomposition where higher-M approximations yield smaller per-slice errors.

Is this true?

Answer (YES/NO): NO